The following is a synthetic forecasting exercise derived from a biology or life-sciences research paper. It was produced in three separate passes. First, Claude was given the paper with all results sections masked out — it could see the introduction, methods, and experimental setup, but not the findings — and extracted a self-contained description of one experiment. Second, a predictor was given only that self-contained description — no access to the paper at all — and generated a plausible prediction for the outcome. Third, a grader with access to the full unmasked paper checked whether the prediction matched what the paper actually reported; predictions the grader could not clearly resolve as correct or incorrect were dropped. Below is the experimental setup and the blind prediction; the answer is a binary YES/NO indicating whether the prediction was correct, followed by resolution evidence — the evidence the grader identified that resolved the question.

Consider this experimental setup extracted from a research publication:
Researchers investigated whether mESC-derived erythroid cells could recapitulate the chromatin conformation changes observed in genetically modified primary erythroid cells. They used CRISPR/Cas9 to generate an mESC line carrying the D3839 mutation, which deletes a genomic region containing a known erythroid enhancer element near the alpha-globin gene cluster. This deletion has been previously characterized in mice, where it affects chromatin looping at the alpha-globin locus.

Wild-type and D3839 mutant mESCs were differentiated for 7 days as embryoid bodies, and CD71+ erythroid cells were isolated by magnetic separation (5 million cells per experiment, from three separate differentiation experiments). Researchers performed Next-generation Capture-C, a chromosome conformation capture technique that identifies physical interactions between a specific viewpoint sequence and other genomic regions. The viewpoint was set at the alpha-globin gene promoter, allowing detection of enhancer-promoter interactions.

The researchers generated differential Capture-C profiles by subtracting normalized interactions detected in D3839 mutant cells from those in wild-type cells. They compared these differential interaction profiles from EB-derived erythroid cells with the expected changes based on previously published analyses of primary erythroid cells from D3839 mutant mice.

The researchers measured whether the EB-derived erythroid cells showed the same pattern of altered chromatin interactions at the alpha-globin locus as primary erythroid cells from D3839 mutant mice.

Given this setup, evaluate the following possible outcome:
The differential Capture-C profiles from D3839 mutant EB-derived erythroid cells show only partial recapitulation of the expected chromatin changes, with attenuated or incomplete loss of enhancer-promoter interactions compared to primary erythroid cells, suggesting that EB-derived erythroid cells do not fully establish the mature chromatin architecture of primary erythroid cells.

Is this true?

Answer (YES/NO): NO